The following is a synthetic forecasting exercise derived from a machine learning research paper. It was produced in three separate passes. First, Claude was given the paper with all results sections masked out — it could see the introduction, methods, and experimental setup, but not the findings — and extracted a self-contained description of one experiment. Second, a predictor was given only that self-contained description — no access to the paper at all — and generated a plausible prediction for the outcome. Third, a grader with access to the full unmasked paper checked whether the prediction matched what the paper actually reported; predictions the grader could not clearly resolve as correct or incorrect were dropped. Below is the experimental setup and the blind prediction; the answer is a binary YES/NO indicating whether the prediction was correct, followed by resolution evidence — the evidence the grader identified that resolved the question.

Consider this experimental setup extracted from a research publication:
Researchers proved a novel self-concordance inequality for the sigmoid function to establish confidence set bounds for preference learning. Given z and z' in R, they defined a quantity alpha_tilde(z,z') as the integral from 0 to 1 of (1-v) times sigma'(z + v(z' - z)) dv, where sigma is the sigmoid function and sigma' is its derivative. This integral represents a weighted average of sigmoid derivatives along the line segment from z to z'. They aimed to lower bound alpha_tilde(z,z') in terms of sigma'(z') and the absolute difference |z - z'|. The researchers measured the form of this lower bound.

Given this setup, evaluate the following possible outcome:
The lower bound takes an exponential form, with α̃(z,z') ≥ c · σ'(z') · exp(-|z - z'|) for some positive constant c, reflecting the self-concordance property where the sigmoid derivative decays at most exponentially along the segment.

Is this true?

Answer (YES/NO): NO